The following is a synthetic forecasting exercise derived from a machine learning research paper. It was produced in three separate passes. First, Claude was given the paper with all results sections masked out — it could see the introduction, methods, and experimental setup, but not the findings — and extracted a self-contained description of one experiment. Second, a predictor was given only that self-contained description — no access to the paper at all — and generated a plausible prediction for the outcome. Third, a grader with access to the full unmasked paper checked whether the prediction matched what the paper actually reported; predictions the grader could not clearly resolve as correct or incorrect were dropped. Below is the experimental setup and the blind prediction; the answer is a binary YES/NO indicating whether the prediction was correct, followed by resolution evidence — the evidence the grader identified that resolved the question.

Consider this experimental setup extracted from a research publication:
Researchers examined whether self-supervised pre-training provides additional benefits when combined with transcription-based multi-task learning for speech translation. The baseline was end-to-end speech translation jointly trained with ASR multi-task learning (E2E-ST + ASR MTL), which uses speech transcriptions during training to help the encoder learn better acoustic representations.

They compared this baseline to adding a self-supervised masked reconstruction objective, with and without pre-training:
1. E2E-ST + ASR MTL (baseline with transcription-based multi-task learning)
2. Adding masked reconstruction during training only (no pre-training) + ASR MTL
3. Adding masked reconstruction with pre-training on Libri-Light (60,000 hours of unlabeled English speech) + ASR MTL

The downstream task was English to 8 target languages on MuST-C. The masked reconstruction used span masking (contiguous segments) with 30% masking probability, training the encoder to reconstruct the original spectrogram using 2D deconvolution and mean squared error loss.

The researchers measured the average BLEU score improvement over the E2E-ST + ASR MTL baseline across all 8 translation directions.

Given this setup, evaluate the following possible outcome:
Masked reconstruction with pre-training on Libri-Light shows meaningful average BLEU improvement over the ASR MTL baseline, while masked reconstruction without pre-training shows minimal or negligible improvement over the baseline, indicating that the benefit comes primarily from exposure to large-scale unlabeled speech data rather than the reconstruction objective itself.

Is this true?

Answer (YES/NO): NO